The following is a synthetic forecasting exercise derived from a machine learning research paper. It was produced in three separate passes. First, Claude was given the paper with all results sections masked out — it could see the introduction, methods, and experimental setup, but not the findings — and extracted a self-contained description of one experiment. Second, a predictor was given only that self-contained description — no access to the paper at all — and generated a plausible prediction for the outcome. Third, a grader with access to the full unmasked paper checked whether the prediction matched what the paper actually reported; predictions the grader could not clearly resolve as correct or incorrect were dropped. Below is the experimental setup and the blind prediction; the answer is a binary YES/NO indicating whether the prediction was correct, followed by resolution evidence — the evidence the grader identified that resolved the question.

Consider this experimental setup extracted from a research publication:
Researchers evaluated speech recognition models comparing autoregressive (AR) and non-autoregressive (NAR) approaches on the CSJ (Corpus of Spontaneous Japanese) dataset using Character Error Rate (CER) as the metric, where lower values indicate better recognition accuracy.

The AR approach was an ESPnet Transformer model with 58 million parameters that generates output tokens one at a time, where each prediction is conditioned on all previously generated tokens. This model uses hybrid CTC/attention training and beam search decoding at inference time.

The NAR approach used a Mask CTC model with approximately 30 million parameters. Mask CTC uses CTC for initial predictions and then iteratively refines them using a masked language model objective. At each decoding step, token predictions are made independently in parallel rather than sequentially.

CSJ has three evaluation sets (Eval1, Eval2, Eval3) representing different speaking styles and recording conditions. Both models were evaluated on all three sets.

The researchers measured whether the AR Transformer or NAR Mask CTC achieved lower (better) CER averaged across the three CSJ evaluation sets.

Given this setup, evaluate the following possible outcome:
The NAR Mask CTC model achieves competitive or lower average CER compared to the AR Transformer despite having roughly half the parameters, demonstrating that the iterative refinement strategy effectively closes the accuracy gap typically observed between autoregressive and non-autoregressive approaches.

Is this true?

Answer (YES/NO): YES